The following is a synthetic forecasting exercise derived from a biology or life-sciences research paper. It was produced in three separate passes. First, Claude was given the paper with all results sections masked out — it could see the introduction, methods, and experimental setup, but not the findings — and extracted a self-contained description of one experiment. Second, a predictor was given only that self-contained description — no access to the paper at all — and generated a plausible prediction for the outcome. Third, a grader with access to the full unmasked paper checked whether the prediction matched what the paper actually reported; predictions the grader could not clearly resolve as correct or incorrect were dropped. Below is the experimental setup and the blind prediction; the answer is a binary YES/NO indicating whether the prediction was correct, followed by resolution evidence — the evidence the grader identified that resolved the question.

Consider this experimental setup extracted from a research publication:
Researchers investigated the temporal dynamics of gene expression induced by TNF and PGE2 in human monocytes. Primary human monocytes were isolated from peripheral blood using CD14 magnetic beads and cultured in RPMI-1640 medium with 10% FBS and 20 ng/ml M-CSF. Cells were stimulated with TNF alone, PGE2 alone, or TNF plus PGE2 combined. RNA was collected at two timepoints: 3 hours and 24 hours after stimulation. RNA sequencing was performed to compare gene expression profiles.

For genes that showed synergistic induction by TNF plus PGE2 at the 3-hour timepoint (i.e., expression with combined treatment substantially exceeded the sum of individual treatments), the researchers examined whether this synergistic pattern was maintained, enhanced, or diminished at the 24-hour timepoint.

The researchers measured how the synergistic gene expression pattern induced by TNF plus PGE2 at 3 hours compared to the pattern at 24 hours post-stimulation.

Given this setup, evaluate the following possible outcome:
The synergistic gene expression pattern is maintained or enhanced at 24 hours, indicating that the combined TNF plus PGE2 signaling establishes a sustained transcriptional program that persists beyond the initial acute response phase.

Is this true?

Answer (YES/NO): YES